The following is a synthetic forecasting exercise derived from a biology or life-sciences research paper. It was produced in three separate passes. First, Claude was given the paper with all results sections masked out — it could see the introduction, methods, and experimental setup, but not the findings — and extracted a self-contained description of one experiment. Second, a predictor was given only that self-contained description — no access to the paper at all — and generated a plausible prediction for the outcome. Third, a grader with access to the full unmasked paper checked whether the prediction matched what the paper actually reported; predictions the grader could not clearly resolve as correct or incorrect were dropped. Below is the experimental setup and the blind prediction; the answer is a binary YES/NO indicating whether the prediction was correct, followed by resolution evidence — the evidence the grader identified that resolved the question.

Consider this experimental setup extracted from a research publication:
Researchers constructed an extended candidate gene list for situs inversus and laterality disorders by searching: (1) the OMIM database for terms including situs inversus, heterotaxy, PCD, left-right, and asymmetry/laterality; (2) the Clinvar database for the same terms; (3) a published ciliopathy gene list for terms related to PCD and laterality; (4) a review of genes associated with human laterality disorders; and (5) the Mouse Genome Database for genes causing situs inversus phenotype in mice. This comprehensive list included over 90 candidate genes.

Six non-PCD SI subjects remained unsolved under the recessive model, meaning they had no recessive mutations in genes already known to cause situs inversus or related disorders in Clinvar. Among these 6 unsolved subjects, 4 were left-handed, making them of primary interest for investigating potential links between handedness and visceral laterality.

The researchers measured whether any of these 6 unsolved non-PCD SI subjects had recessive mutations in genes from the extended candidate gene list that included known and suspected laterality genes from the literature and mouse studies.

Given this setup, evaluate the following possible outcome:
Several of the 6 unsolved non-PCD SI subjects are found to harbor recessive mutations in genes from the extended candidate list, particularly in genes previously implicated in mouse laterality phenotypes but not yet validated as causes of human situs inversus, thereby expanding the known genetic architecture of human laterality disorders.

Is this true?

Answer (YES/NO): NO